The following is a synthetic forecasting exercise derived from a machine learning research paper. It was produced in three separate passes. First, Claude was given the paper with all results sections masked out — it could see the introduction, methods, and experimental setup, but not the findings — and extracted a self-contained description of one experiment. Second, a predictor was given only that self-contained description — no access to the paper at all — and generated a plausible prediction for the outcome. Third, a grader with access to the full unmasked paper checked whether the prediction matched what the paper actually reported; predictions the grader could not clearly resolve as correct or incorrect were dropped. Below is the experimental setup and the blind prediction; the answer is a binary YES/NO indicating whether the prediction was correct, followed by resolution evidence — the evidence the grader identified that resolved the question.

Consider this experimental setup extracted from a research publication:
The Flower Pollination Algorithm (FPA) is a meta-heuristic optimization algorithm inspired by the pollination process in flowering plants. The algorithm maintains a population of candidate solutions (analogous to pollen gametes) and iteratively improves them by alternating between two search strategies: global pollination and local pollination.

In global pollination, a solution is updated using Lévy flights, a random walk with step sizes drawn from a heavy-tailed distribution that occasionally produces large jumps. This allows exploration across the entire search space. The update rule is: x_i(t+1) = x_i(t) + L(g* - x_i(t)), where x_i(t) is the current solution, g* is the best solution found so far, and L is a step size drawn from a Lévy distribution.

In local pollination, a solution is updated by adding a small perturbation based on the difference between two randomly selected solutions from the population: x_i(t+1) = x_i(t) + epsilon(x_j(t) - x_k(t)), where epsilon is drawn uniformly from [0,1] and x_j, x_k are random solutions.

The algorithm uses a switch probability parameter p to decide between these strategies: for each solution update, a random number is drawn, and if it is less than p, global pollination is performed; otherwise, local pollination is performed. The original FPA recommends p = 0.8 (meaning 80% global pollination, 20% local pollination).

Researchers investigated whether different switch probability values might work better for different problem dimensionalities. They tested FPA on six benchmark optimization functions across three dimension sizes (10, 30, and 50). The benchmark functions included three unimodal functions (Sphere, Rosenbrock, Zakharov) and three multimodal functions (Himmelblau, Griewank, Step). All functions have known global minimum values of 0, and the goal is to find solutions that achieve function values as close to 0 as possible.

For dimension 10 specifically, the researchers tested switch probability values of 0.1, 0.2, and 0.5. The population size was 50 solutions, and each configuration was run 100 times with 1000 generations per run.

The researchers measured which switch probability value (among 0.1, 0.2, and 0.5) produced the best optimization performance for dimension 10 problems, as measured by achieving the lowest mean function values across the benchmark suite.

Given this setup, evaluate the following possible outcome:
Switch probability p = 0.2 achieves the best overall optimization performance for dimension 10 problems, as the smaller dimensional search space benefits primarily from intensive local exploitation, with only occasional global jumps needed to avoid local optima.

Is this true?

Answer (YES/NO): NO